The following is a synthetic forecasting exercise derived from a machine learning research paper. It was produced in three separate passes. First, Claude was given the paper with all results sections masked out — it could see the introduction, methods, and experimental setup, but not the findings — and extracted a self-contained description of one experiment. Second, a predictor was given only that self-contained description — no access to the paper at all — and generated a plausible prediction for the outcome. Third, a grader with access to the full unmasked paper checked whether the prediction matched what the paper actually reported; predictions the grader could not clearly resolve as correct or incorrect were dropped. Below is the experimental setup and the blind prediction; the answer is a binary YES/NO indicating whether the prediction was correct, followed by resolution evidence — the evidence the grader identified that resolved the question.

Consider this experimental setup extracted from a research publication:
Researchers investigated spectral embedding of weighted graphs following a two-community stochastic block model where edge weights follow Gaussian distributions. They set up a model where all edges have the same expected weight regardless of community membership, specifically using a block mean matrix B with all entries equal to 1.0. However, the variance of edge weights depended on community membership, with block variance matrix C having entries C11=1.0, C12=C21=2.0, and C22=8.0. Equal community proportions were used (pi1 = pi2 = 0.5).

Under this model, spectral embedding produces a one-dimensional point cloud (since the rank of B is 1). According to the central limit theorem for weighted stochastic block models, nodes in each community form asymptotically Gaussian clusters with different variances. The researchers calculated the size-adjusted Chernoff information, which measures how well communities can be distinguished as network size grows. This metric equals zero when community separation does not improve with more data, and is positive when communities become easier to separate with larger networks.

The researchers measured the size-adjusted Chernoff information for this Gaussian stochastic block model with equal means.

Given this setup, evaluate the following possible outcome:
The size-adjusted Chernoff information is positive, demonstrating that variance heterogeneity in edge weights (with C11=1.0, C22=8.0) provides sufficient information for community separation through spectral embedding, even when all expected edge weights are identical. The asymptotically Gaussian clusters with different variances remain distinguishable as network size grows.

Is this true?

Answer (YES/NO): NO